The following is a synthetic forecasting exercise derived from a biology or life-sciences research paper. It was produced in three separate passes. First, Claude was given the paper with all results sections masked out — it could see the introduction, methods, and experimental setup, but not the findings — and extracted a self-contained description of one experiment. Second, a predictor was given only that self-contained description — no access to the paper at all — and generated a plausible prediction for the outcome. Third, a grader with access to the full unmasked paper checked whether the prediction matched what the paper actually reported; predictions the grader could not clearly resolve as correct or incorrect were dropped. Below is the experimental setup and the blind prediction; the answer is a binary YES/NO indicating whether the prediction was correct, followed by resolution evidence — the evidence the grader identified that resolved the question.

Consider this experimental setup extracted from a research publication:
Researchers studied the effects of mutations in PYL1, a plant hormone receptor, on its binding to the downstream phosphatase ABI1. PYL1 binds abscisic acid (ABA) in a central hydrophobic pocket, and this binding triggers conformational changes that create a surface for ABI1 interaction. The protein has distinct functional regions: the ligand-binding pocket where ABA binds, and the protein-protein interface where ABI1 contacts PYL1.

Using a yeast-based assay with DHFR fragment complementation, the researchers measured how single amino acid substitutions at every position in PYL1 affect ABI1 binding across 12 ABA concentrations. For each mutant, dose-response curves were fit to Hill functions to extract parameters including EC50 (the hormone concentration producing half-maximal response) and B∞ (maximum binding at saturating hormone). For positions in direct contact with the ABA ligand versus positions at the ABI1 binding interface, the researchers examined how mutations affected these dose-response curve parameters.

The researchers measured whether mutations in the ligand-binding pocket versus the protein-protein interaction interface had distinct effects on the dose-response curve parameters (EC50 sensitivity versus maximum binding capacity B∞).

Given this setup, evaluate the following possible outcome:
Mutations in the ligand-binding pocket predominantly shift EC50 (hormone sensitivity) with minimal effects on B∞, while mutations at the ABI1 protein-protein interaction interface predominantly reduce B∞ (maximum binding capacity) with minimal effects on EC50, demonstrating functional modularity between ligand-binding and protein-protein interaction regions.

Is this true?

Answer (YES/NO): NO